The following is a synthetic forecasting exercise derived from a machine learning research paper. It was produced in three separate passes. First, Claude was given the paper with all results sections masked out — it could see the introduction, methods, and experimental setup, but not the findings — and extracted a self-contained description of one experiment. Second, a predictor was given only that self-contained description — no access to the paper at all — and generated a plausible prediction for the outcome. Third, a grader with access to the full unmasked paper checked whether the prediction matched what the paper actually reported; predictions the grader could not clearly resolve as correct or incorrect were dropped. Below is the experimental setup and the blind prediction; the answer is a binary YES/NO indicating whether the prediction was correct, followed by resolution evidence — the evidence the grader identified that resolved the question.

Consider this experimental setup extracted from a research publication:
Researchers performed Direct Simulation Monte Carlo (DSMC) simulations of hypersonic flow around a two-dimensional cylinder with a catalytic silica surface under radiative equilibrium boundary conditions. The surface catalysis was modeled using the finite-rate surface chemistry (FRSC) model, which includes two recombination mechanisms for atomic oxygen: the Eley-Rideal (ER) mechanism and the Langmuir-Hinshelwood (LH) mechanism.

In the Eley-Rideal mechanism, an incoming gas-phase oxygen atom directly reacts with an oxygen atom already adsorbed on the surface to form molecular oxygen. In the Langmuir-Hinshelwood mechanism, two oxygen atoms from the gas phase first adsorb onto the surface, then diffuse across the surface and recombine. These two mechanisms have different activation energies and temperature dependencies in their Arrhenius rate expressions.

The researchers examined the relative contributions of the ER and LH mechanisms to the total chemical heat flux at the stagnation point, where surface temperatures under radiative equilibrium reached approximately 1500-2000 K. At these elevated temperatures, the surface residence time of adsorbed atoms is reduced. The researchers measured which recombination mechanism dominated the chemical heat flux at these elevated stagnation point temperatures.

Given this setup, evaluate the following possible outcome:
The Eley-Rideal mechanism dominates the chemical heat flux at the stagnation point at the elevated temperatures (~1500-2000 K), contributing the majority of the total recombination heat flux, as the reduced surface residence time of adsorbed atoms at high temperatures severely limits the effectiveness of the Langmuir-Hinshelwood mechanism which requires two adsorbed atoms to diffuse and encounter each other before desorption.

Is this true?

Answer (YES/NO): YES